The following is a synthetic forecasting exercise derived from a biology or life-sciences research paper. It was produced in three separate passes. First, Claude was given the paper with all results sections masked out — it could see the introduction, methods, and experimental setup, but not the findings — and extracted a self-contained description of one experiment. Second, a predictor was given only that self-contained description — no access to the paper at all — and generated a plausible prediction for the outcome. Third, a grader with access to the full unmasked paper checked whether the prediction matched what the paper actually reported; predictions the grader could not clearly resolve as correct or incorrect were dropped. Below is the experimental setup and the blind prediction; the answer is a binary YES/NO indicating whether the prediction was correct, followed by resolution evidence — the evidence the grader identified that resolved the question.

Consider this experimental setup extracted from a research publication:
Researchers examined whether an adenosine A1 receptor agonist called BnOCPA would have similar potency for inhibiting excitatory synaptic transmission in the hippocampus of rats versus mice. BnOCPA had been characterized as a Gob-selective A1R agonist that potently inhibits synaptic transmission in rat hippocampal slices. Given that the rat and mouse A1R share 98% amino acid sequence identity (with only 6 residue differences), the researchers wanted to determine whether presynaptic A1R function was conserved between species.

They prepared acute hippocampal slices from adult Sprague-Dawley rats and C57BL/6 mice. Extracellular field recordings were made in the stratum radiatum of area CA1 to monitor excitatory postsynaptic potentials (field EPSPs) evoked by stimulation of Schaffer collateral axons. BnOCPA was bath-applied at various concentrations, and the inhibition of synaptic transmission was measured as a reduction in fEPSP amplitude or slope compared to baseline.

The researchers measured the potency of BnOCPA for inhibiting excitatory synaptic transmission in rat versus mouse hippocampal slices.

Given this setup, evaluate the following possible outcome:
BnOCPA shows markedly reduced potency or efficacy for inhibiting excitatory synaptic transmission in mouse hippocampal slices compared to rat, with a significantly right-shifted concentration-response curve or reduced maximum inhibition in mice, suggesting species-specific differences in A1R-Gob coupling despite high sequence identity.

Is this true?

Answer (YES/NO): NO